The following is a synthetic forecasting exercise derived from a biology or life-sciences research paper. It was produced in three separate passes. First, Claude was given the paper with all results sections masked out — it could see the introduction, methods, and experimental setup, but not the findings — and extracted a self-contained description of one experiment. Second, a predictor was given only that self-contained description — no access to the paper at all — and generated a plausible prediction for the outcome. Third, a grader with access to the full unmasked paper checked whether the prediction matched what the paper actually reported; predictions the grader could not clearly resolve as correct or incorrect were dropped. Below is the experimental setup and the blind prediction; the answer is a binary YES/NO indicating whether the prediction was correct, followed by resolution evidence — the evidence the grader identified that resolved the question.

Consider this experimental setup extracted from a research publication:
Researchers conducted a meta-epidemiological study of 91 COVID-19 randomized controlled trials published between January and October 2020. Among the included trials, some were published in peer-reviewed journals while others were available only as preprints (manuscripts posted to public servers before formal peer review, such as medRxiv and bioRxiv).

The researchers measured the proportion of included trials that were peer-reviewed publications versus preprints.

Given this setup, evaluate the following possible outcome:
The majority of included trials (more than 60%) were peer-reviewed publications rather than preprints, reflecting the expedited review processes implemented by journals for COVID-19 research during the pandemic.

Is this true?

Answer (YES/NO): NO